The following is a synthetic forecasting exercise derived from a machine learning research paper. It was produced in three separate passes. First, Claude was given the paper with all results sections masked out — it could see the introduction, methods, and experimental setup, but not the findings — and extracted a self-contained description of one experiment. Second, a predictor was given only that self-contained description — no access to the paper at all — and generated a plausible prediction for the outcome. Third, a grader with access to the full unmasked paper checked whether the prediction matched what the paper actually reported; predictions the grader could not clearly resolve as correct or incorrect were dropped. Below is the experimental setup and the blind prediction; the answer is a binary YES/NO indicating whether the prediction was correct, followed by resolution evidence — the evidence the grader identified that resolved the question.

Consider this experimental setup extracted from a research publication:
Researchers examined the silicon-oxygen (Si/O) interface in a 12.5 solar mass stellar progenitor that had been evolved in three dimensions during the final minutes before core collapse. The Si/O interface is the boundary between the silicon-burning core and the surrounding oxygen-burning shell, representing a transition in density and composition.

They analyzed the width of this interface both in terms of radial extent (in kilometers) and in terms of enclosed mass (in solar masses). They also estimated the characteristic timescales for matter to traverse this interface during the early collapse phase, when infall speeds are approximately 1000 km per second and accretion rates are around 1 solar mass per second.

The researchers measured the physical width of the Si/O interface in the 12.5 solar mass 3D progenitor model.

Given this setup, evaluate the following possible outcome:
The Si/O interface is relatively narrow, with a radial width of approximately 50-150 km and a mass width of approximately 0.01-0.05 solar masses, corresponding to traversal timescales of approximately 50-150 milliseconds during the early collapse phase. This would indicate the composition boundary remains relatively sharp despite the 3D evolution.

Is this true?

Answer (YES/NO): NO